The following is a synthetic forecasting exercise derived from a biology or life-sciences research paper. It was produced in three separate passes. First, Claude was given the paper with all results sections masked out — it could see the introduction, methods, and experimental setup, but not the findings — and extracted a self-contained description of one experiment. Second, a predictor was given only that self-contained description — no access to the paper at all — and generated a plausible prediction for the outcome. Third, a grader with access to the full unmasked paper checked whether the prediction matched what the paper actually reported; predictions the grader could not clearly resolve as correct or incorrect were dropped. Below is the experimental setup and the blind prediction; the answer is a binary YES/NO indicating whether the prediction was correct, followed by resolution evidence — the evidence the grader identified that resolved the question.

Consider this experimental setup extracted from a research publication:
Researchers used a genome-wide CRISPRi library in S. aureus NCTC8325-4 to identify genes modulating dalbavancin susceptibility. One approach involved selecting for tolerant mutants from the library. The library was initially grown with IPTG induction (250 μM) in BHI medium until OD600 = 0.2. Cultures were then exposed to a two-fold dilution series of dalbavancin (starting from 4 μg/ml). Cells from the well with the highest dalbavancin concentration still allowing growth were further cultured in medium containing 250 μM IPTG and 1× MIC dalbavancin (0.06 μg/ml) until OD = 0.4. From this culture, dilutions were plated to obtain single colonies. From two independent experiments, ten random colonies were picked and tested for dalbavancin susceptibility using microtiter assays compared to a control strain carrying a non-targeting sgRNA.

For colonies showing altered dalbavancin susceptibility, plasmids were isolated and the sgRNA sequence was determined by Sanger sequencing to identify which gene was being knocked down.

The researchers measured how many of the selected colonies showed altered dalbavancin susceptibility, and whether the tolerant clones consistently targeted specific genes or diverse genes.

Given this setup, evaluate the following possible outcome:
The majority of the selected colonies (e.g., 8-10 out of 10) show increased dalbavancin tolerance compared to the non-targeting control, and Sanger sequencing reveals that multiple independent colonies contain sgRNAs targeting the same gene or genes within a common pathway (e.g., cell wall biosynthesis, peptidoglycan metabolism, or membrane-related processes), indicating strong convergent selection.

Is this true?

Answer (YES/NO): YES